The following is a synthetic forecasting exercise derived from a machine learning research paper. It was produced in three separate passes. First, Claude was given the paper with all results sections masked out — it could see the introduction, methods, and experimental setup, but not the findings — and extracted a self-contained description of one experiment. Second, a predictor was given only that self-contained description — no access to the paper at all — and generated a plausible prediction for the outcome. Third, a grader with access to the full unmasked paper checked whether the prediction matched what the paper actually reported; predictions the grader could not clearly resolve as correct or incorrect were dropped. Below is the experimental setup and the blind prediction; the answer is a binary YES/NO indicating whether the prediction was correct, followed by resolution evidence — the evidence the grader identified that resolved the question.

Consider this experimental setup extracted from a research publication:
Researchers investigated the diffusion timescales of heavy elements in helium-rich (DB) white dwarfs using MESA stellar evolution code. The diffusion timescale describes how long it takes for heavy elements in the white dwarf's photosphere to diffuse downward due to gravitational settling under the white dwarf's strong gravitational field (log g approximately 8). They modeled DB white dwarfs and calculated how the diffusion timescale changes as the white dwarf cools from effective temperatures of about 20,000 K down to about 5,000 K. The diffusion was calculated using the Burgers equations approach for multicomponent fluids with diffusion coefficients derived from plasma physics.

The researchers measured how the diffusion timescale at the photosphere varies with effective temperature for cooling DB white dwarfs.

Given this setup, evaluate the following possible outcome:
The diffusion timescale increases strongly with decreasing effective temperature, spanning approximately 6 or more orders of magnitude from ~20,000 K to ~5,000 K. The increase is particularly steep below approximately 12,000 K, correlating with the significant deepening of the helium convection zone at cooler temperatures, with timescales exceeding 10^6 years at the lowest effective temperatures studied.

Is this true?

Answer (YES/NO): NO